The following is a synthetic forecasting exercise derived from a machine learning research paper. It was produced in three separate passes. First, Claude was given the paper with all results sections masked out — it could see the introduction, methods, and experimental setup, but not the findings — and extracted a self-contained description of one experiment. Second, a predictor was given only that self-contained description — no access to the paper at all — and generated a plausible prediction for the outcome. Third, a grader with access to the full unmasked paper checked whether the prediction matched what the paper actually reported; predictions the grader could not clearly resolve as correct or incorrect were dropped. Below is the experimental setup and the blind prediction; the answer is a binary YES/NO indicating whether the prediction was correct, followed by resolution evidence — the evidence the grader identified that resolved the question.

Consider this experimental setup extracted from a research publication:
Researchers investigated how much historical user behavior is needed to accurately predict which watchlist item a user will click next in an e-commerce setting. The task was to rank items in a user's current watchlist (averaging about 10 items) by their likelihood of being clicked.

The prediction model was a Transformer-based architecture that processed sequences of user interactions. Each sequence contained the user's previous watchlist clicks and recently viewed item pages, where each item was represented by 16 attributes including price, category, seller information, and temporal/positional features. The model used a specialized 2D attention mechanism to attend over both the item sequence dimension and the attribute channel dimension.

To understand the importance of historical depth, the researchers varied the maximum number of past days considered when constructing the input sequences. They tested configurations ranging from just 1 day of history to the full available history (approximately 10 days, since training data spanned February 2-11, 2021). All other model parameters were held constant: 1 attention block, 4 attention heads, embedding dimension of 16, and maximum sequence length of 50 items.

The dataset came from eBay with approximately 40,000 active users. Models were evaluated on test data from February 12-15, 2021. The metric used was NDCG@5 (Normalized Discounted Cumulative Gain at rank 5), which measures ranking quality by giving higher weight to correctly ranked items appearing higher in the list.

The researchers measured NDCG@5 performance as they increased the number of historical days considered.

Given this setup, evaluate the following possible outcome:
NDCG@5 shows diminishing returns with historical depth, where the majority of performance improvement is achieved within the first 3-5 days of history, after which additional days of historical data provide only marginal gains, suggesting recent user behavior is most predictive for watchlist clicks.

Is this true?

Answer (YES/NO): NO